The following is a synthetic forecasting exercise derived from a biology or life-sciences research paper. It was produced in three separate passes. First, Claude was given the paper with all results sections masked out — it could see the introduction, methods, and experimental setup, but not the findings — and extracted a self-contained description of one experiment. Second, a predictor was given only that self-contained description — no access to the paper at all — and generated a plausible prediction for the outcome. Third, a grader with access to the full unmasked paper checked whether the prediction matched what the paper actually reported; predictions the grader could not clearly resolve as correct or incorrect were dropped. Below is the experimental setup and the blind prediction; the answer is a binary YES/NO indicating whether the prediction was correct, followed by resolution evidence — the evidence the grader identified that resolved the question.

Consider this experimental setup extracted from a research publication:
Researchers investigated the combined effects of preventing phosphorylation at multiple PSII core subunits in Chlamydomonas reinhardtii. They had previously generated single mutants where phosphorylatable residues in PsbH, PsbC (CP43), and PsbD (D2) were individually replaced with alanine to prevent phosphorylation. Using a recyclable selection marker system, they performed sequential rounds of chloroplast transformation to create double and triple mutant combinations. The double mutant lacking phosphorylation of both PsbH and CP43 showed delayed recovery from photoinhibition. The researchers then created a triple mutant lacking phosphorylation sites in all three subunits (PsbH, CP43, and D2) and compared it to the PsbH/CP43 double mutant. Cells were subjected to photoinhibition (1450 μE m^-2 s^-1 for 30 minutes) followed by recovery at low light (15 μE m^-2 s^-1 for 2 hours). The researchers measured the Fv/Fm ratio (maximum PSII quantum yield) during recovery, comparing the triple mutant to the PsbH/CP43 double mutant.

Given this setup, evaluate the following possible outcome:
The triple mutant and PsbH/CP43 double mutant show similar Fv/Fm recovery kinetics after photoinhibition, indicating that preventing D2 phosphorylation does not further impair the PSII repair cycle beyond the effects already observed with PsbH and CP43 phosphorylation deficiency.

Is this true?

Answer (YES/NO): NO